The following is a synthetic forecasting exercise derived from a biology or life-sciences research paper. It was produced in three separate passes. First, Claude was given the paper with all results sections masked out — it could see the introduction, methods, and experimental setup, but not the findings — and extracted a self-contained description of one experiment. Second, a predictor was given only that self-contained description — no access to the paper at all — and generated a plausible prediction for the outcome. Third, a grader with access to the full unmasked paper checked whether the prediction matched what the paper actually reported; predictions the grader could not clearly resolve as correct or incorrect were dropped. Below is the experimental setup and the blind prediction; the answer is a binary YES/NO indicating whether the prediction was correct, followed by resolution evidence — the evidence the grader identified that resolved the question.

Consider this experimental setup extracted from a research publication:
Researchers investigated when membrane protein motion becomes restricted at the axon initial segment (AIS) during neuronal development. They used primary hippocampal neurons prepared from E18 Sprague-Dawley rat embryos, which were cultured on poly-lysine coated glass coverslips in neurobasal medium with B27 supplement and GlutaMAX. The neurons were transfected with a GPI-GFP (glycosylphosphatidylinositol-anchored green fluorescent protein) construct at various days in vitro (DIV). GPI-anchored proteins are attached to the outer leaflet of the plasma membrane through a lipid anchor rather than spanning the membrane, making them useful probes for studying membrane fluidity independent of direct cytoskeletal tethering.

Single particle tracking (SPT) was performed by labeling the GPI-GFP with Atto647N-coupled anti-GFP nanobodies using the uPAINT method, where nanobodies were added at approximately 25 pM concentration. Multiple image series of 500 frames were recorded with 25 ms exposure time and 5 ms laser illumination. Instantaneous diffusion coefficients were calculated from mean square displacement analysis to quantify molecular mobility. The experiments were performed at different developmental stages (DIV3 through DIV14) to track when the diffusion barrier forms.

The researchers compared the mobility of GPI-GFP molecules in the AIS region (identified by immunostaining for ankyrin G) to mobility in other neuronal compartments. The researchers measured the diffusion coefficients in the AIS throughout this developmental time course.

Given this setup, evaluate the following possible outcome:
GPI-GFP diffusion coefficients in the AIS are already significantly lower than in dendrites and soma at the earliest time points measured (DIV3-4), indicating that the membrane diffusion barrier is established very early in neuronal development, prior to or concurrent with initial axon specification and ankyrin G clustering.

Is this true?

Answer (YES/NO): NO